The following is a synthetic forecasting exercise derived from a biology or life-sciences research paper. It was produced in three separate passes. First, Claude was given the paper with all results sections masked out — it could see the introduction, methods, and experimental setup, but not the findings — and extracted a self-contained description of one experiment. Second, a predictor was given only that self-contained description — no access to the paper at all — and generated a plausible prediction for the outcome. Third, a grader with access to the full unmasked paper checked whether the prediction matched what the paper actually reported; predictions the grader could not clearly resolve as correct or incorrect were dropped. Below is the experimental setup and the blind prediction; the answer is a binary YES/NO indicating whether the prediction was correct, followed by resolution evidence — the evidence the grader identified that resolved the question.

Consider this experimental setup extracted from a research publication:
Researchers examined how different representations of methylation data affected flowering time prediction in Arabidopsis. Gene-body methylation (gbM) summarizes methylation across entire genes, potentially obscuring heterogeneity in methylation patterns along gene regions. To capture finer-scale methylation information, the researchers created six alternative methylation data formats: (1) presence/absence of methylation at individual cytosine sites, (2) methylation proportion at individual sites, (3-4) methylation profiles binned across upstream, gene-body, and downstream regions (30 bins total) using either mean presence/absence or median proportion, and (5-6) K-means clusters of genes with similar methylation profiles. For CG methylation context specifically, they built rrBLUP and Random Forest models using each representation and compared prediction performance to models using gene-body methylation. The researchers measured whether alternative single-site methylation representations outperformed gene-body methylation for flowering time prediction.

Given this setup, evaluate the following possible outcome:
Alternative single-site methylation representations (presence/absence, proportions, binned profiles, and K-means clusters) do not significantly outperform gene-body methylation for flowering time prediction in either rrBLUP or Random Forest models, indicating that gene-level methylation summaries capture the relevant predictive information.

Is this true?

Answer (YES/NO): NO